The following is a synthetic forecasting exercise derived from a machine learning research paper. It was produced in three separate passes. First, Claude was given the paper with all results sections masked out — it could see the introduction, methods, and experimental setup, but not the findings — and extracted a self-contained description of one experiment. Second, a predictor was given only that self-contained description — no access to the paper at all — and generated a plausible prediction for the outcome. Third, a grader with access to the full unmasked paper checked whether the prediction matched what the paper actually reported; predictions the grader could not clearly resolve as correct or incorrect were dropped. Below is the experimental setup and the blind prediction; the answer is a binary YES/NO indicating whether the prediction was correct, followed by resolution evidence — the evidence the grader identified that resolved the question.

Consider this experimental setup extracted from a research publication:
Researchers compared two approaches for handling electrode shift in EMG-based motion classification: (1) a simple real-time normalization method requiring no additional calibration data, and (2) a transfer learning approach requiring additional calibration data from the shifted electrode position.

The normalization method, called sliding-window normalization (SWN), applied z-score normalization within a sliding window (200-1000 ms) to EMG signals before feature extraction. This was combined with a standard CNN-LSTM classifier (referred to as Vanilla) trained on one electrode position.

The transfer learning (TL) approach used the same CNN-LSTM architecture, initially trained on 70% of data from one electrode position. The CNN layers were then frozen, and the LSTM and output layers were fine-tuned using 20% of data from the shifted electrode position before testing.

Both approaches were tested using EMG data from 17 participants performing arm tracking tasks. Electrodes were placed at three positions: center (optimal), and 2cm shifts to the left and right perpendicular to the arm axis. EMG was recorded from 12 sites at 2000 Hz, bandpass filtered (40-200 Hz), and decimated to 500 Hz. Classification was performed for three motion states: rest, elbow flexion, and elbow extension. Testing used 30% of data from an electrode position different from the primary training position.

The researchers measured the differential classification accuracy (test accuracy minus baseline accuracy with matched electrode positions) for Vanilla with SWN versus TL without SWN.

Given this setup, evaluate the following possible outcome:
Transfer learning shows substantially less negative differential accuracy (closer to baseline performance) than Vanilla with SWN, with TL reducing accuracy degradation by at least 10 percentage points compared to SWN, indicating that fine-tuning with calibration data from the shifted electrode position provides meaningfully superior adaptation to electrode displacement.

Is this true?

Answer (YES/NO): NO